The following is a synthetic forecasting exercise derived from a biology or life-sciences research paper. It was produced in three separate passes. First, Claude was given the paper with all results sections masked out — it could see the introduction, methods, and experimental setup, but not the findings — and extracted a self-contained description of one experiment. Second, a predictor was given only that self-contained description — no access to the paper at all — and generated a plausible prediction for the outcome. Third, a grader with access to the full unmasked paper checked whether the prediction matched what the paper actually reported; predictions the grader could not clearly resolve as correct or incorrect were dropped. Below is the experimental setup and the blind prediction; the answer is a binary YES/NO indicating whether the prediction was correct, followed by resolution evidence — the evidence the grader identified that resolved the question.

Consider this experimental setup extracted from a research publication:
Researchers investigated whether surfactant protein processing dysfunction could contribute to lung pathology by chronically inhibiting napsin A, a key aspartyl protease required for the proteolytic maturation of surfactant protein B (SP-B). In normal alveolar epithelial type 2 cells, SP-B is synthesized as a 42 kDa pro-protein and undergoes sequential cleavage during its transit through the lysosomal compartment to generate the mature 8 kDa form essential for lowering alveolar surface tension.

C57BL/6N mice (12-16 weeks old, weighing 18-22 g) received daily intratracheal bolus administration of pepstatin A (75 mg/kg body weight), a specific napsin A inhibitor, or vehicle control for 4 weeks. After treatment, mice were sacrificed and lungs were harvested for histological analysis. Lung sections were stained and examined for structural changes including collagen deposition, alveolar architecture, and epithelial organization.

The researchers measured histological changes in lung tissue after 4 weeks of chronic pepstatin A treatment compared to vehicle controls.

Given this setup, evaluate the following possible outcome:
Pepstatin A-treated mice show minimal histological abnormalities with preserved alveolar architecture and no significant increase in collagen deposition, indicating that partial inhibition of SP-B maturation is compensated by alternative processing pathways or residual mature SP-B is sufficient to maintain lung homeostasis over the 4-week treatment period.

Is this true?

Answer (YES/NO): NO